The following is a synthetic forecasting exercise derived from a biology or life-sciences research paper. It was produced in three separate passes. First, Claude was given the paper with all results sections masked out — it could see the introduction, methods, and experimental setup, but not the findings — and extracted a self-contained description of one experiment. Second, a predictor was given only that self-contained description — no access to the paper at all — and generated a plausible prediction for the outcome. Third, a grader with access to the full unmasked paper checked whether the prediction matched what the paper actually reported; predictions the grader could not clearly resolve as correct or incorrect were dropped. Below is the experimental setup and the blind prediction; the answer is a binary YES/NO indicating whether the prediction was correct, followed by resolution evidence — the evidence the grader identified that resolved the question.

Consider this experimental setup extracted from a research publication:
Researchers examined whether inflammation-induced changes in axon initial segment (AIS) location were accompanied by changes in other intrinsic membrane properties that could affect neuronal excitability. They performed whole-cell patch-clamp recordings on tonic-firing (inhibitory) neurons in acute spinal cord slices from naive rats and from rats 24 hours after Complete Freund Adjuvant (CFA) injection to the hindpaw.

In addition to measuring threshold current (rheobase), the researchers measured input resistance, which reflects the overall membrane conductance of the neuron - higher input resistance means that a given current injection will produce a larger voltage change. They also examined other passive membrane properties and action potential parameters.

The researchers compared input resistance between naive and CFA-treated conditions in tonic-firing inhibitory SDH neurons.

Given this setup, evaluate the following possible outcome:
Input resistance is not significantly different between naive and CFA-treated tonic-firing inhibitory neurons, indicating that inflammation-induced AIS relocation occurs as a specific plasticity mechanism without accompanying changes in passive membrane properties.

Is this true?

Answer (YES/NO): YES